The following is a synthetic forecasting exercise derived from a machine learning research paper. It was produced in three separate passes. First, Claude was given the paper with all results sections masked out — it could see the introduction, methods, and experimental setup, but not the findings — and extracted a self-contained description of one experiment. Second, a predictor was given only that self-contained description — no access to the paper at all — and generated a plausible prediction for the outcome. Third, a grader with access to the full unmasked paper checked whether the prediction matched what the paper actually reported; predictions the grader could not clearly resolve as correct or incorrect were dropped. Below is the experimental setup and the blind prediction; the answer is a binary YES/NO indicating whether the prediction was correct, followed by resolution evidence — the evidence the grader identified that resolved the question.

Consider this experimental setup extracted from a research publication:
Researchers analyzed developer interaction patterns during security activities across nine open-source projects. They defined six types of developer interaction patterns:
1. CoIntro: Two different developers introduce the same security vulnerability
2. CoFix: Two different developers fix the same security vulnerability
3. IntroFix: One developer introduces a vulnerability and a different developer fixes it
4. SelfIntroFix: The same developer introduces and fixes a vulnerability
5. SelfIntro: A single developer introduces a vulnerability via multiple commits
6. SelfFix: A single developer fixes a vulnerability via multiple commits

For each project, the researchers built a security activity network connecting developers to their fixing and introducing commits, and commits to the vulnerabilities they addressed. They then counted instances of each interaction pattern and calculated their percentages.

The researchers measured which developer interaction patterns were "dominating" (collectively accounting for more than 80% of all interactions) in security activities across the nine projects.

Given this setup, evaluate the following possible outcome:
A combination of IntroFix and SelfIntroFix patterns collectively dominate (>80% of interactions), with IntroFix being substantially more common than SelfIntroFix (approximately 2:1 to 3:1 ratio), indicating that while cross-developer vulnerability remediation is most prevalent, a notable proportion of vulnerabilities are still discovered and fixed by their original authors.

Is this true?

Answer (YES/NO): NO